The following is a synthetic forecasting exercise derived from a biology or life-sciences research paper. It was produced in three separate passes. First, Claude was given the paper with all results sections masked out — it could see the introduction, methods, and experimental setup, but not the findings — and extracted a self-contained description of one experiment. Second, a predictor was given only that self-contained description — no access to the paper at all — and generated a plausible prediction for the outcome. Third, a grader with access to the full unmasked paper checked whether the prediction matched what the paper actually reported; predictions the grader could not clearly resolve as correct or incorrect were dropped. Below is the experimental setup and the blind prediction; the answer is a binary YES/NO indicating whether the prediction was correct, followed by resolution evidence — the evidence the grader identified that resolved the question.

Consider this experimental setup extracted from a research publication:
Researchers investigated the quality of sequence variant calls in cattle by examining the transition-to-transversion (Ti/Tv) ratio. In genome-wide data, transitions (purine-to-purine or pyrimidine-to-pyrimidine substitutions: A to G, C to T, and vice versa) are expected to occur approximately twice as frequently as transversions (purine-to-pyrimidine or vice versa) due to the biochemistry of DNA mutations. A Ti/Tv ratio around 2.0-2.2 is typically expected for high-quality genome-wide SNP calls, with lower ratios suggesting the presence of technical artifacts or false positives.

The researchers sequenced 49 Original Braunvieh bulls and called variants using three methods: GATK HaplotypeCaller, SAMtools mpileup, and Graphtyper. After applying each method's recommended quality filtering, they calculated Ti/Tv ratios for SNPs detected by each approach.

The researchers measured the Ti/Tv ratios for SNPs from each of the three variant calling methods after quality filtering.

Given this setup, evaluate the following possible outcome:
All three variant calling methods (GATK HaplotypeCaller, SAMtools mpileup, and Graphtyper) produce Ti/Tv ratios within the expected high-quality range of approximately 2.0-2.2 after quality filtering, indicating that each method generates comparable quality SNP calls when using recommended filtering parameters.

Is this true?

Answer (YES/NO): YES